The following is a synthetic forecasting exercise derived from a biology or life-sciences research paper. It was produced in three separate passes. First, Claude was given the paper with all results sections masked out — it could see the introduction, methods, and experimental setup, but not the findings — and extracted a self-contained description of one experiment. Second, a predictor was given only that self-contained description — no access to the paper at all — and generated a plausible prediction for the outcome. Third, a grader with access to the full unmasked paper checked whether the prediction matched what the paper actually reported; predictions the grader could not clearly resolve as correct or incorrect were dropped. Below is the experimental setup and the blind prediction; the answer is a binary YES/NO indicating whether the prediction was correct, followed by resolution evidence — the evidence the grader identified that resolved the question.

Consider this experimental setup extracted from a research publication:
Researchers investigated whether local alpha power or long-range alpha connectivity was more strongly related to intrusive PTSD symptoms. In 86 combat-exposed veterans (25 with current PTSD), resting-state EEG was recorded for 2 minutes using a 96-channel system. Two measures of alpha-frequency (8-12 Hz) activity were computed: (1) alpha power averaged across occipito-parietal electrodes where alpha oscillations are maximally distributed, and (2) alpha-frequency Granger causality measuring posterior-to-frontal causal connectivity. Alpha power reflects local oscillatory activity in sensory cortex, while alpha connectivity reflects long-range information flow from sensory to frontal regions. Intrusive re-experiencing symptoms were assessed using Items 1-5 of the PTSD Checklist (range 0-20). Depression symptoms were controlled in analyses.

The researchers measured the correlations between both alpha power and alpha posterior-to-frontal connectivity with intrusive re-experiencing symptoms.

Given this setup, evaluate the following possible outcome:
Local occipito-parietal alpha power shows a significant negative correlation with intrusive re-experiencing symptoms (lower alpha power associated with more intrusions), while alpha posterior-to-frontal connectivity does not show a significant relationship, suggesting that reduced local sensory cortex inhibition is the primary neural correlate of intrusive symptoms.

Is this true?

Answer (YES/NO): NO